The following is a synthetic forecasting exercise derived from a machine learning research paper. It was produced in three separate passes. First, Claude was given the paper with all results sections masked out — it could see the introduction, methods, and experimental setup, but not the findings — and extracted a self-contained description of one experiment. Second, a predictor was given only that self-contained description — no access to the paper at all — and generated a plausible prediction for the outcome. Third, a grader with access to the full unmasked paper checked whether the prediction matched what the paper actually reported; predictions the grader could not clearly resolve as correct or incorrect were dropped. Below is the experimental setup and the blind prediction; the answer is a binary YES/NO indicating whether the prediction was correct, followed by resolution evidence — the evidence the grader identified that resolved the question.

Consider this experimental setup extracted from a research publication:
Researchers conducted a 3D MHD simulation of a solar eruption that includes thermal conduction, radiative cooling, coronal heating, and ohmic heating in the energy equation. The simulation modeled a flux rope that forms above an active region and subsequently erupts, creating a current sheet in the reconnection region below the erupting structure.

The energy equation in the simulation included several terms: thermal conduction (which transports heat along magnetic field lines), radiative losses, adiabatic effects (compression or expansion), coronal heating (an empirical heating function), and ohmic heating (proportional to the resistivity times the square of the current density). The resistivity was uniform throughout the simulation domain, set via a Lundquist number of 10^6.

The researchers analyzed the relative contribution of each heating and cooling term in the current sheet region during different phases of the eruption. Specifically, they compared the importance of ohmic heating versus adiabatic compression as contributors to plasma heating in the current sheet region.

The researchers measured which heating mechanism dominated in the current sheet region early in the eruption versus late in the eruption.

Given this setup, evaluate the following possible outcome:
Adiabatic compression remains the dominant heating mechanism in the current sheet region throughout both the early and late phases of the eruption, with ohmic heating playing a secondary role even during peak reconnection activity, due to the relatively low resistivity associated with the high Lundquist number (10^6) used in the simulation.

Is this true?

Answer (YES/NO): NO